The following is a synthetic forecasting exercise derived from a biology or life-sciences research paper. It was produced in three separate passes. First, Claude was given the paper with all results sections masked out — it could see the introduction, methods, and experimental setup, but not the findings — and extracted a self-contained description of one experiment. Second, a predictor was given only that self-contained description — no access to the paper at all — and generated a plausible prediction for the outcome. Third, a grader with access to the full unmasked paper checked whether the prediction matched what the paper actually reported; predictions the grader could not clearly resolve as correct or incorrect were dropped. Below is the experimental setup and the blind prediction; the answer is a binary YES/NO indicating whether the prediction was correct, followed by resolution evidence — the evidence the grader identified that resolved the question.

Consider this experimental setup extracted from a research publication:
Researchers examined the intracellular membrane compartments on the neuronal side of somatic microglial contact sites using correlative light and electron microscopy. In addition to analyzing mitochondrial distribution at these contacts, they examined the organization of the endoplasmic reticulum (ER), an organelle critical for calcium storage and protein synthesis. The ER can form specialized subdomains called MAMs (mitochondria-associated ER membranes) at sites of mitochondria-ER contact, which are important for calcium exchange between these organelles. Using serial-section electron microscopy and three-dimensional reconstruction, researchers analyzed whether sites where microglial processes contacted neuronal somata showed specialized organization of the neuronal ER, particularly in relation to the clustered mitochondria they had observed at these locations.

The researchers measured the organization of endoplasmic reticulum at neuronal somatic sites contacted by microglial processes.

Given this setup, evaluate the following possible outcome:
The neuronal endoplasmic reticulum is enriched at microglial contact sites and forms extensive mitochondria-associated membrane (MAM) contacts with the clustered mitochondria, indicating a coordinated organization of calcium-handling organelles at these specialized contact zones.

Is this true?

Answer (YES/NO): NO